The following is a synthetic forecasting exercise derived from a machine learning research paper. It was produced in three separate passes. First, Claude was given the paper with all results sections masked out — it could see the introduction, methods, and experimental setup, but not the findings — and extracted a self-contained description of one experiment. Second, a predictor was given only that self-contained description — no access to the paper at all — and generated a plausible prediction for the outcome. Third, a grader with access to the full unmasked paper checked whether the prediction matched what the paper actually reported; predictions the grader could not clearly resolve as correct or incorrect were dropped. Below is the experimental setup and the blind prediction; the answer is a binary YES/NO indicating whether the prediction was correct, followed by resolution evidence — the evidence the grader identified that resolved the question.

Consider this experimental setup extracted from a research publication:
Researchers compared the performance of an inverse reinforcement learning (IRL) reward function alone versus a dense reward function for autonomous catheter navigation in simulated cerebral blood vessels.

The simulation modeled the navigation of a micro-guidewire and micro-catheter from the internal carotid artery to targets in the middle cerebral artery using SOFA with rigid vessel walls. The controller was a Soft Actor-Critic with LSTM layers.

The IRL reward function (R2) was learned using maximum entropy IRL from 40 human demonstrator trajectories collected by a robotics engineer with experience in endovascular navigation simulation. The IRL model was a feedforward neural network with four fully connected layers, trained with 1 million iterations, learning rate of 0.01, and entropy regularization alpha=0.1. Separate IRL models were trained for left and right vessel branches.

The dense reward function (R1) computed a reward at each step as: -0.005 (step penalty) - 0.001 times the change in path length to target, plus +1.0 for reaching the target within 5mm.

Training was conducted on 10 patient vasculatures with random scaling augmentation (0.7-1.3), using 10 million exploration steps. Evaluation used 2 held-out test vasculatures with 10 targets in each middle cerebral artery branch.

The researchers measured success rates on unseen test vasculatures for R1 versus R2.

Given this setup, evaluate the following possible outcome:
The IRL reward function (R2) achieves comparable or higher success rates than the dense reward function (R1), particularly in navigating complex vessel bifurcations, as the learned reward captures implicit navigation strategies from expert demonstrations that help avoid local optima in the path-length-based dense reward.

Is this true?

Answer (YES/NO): NO